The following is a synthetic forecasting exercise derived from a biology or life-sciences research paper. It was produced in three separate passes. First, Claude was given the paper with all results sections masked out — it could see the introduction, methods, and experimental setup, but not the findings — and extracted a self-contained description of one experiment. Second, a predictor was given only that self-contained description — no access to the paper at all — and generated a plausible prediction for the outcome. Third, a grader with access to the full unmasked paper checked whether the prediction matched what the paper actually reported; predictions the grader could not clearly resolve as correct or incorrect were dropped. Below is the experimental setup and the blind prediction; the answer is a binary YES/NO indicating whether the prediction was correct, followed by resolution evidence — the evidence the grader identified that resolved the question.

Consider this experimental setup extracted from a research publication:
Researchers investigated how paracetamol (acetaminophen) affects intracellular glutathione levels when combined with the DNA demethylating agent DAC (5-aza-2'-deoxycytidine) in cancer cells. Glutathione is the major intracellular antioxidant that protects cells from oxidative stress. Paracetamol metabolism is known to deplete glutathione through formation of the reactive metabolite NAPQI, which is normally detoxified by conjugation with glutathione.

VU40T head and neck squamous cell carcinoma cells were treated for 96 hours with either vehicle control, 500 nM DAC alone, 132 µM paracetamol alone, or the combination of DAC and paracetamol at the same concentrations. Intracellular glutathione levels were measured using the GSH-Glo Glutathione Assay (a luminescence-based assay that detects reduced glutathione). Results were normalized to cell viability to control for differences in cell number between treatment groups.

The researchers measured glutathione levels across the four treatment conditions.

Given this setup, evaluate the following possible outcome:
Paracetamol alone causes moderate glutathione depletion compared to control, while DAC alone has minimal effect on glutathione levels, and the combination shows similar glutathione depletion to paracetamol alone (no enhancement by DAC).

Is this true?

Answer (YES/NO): NO